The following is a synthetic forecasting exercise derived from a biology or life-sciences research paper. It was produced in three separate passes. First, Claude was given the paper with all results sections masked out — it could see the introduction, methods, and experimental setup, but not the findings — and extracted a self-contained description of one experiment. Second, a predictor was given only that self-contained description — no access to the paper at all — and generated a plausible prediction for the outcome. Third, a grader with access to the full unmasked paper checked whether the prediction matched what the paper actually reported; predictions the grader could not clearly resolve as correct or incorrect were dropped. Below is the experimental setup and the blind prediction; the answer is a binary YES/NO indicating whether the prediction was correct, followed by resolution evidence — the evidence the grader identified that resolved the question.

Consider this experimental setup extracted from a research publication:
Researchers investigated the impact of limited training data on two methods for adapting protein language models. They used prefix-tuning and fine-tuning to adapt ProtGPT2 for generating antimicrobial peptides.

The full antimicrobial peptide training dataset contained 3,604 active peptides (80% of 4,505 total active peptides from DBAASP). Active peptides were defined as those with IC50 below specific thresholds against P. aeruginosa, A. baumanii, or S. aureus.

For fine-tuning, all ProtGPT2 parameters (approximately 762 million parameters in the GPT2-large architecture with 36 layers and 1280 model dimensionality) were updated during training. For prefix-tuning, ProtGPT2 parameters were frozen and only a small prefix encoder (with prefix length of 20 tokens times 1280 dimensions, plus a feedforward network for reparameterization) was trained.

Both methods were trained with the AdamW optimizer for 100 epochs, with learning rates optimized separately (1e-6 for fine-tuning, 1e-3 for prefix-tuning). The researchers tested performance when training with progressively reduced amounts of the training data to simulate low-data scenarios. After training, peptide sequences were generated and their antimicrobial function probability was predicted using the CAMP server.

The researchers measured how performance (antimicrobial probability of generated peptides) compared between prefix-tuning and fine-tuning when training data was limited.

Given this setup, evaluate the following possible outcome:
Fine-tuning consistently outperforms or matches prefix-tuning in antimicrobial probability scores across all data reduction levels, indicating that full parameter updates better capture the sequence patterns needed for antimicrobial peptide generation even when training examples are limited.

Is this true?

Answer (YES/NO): NO